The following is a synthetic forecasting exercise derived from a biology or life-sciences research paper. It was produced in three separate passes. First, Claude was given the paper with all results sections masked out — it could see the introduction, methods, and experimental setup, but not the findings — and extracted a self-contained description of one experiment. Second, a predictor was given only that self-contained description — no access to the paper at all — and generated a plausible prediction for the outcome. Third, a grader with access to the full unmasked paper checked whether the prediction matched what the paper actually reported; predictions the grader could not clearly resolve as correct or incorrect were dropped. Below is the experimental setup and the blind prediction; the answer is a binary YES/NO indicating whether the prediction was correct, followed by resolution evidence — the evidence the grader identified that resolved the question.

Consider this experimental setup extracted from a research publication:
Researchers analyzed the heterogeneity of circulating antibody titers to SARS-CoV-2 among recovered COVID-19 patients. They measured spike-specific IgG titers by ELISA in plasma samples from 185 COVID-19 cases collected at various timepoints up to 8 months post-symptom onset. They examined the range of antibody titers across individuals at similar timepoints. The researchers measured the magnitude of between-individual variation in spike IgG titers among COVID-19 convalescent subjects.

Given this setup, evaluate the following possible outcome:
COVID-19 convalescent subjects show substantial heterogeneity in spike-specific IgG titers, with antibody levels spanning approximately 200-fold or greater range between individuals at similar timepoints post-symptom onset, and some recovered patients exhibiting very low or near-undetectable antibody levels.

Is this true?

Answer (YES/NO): YES